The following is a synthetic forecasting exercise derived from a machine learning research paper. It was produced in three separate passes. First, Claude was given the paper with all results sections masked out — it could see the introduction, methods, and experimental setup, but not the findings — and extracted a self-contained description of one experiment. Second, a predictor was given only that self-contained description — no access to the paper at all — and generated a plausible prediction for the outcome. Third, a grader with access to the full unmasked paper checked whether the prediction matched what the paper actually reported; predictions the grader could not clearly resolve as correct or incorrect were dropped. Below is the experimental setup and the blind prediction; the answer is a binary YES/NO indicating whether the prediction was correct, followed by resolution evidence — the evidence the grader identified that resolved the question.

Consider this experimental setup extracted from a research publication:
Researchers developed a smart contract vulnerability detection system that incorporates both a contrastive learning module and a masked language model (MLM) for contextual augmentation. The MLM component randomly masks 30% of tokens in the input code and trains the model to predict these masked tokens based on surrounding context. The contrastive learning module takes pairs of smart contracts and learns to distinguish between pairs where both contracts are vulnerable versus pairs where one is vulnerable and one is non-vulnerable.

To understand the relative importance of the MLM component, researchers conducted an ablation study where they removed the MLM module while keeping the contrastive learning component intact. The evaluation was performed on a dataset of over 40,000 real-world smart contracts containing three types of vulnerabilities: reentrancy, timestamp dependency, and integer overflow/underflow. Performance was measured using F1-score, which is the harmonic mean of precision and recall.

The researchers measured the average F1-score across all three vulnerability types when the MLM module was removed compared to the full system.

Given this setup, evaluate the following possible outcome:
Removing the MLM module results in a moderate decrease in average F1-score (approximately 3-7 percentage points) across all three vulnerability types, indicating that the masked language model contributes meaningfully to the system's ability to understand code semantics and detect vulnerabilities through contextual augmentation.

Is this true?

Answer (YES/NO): YES